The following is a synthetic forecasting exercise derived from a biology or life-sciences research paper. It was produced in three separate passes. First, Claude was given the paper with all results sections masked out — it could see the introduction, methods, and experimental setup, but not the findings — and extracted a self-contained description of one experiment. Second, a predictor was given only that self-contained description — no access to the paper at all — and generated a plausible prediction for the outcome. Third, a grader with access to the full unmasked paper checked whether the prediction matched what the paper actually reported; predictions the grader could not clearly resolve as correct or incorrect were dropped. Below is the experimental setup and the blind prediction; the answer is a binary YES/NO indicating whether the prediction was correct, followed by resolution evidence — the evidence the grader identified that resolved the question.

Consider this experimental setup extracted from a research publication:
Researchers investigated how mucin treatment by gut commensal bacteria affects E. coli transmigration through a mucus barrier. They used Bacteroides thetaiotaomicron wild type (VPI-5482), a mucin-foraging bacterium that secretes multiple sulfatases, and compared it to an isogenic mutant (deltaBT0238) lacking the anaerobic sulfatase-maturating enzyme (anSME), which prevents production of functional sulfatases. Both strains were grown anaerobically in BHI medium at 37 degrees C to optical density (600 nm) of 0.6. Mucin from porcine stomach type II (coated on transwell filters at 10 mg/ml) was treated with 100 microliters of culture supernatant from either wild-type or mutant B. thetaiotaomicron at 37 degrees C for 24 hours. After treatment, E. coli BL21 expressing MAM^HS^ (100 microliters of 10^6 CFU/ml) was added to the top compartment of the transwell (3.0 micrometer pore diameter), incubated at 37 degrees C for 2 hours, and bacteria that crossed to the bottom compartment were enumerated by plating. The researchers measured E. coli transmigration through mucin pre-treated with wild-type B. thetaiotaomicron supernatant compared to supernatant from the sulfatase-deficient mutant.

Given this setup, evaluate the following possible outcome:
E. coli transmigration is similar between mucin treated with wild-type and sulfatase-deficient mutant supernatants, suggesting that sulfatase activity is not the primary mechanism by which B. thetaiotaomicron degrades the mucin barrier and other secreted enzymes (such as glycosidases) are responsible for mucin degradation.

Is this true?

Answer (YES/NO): NO